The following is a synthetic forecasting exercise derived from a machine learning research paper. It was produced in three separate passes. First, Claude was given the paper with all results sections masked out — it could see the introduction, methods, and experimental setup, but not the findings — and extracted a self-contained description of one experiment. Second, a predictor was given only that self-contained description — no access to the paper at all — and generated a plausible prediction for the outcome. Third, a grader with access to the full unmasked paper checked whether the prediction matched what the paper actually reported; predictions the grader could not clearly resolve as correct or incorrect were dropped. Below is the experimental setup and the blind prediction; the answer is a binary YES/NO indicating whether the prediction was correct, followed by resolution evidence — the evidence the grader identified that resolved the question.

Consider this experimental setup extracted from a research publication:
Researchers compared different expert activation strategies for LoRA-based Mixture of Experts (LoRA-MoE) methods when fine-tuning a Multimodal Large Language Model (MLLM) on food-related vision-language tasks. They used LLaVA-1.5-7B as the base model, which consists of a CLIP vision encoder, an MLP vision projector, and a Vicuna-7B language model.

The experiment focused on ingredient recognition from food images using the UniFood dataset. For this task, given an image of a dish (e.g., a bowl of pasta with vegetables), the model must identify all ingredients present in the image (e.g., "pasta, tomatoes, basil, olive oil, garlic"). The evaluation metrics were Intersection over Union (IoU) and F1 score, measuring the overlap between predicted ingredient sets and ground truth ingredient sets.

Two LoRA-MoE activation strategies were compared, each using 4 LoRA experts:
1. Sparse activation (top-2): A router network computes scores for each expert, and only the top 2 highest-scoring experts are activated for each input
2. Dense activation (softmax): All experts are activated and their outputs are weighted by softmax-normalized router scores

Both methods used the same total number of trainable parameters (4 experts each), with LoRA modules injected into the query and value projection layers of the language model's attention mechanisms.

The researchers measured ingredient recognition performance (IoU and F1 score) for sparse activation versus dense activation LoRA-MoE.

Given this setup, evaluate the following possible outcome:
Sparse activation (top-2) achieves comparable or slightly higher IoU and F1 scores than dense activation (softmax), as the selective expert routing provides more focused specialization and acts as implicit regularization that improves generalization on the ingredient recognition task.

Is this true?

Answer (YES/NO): YES